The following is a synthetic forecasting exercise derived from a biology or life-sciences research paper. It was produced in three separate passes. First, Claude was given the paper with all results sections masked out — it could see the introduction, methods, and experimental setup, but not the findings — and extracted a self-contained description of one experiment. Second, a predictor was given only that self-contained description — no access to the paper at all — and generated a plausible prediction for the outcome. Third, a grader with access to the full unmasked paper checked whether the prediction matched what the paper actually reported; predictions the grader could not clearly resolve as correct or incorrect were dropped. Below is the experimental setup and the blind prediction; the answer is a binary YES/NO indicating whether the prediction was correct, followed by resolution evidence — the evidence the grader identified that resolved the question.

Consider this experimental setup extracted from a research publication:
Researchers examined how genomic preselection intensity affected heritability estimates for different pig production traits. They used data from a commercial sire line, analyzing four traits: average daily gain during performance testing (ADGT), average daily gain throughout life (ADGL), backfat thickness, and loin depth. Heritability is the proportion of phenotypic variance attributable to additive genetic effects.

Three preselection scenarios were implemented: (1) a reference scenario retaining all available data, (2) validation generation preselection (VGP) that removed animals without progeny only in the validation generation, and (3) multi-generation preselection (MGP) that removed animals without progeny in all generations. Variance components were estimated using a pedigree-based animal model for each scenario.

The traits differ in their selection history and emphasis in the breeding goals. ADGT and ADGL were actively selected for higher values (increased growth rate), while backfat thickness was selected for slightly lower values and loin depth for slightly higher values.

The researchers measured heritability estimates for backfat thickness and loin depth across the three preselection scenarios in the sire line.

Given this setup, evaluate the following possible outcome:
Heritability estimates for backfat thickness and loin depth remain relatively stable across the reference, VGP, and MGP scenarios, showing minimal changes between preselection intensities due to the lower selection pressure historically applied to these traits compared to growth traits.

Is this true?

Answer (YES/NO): YES